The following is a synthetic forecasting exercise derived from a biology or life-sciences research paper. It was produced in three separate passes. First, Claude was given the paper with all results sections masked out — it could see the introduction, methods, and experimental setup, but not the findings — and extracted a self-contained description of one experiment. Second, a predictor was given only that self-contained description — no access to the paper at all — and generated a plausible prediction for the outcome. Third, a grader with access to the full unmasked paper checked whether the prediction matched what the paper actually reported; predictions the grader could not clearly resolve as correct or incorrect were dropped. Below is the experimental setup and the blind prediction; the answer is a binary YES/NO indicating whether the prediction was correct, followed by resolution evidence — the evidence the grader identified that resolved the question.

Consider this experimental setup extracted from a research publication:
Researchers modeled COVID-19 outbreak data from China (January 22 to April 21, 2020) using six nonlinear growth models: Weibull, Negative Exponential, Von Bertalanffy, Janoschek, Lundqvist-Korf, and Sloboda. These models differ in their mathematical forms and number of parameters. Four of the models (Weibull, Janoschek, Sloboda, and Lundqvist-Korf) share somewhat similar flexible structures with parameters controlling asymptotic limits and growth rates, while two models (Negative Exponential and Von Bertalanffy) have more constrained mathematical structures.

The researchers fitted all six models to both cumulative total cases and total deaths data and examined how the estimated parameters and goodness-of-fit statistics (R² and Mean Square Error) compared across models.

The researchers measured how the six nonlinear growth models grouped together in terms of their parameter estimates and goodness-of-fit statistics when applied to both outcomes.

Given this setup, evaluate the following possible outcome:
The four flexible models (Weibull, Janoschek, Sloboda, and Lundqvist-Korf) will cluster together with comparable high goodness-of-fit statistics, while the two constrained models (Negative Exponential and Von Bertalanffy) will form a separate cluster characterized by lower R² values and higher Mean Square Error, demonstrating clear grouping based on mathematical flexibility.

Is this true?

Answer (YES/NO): YES